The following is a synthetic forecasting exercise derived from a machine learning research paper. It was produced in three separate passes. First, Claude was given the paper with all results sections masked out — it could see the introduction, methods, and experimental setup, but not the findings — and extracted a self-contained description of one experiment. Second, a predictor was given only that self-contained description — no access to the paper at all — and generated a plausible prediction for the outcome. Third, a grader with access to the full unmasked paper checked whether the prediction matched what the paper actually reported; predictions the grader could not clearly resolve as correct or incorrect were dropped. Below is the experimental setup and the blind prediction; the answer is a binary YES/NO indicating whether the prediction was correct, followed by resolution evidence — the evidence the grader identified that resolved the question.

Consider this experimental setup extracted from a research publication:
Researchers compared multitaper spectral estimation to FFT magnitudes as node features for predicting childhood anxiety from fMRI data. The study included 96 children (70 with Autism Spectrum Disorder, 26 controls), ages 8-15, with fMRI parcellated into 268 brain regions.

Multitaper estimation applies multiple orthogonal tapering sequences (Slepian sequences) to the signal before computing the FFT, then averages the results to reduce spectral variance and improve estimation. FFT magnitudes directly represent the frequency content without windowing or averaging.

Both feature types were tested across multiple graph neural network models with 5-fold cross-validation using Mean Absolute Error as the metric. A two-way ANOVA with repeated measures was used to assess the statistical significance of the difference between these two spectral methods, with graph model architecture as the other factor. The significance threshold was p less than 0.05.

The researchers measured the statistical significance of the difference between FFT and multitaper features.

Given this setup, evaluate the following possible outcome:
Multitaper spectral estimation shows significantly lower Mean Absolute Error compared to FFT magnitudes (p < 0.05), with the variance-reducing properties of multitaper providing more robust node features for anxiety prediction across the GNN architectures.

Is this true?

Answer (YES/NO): NO